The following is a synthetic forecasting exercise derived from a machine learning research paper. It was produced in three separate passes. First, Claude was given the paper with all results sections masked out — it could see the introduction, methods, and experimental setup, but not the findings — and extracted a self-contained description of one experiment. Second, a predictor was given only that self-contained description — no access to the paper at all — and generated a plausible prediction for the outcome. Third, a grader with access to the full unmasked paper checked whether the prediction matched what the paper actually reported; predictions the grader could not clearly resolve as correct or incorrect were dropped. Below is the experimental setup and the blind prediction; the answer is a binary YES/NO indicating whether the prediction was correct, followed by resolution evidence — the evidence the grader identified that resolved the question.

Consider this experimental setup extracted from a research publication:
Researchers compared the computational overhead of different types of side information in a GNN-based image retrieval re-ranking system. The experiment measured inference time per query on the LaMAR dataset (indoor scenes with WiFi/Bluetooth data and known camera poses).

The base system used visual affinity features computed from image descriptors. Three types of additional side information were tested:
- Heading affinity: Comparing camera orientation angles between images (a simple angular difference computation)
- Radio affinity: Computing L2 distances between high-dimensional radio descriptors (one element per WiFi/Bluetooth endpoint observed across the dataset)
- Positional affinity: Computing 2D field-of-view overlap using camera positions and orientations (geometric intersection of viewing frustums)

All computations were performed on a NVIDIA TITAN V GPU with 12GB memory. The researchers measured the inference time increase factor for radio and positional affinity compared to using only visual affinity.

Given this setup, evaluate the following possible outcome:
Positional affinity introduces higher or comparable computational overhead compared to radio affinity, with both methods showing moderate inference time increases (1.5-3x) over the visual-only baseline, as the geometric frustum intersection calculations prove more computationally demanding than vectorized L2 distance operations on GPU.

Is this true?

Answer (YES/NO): NO